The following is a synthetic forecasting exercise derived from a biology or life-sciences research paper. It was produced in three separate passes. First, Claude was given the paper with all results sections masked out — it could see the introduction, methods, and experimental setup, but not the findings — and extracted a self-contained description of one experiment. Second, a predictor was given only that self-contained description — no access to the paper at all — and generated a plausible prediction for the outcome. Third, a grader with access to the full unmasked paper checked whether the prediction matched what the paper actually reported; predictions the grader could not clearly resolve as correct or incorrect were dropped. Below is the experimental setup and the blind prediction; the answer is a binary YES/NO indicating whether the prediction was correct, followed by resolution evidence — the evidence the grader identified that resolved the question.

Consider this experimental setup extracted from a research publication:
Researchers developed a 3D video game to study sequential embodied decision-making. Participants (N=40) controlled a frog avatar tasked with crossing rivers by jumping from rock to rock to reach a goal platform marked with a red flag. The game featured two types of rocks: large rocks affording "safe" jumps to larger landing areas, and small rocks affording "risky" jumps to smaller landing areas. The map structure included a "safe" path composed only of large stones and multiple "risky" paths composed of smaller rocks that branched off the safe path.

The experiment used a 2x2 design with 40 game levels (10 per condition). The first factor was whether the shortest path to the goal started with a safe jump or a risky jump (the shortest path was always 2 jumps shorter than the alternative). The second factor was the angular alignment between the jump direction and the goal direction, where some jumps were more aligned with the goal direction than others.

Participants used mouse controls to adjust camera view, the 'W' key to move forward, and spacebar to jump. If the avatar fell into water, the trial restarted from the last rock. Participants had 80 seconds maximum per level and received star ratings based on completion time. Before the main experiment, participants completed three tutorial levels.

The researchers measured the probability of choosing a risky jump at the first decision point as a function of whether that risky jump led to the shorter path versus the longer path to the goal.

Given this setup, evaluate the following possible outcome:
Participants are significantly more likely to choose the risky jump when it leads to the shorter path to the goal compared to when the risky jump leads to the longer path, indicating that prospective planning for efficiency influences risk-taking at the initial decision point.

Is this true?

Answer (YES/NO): YES